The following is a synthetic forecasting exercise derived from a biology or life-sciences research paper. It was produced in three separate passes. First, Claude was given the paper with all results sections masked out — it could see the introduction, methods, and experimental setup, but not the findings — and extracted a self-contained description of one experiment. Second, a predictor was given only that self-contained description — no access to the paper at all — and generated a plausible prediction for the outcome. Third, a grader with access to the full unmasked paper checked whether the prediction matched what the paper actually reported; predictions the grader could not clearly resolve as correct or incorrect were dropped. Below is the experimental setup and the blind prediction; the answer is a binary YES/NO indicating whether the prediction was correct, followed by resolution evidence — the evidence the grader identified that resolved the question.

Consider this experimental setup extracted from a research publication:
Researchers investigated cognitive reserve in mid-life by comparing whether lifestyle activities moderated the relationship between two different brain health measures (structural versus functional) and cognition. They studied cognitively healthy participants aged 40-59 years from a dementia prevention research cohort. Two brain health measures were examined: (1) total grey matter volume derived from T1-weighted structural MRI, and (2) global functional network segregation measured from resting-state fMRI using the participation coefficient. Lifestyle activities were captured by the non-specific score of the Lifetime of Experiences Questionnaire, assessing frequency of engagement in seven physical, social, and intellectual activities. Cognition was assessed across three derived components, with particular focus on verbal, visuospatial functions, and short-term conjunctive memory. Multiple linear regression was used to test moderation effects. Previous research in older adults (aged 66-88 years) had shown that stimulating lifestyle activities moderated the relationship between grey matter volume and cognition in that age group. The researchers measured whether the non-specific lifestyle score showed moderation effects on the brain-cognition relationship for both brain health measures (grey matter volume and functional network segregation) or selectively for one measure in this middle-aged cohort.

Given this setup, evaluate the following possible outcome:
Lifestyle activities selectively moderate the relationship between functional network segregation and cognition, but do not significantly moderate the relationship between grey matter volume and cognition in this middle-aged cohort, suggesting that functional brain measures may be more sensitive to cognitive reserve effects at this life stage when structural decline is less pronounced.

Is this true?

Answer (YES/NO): YES